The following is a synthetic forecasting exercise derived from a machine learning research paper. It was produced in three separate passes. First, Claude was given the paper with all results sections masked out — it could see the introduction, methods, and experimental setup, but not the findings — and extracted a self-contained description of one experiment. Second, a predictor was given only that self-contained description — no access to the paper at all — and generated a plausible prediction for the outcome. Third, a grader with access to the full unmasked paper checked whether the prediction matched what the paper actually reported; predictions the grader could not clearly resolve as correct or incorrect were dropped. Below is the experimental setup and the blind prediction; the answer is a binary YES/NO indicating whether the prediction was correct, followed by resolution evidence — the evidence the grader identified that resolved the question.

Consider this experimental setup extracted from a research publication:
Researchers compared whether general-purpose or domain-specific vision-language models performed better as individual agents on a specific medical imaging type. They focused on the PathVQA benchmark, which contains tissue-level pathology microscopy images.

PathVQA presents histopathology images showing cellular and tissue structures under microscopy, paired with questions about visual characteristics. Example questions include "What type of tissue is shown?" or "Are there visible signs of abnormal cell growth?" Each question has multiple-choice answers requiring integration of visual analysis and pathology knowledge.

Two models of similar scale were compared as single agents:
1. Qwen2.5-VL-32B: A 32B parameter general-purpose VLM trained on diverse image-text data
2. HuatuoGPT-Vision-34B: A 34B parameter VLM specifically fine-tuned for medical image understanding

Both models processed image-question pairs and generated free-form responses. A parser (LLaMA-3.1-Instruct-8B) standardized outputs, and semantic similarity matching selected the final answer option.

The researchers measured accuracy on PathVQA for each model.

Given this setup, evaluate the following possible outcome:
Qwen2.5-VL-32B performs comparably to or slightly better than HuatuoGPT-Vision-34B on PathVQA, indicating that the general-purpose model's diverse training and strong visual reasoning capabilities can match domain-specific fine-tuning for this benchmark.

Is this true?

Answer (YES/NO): YES